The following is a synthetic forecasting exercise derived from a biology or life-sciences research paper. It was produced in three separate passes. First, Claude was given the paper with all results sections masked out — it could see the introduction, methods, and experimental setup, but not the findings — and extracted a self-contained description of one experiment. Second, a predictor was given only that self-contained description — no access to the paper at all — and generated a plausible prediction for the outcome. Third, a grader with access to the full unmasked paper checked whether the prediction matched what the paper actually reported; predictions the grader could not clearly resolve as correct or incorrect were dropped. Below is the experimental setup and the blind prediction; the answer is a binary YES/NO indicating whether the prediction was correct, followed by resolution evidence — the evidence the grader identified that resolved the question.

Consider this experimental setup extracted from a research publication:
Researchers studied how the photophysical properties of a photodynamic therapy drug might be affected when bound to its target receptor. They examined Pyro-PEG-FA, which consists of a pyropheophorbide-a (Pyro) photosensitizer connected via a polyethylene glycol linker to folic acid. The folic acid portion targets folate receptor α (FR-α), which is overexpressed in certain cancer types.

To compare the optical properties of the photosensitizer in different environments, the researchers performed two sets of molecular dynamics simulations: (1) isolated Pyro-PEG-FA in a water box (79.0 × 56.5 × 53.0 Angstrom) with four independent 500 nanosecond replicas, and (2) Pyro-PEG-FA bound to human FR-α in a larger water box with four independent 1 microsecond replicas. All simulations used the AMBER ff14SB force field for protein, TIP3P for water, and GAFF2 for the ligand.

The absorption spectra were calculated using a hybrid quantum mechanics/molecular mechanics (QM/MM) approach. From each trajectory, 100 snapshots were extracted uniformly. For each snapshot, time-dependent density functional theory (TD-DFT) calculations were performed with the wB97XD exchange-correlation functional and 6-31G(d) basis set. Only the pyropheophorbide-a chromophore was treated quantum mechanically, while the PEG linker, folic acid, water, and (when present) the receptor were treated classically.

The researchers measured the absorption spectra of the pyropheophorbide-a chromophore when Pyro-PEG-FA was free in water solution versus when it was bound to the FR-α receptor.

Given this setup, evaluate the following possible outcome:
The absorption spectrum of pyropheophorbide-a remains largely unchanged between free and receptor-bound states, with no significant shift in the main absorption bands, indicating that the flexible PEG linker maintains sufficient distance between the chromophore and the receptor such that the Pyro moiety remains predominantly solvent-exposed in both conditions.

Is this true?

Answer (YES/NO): YES